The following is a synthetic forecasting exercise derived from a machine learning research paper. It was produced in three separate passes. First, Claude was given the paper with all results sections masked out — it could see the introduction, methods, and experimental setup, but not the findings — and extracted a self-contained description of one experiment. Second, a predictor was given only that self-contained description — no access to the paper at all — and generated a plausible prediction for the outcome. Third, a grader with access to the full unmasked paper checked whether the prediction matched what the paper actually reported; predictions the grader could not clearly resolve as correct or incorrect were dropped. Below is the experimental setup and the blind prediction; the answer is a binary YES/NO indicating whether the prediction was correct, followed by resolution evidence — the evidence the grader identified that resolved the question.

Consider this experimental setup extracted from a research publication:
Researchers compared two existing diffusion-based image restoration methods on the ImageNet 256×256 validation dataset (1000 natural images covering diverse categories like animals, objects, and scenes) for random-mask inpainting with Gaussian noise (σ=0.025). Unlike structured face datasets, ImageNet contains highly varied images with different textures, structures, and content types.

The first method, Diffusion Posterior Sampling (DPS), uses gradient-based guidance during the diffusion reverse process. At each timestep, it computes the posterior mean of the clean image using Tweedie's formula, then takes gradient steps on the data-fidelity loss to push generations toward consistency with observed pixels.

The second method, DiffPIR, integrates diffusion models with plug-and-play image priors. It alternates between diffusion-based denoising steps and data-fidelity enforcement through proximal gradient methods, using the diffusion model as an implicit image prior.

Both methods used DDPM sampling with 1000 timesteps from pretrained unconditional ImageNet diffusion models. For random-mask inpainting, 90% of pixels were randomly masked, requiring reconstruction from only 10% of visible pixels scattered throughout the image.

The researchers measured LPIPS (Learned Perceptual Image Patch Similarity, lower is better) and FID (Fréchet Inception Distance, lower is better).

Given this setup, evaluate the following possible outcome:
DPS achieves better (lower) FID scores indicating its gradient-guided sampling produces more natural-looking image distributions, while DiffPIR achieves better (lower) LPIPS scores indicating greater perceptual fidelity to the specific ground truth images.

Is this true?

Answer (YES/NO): NO